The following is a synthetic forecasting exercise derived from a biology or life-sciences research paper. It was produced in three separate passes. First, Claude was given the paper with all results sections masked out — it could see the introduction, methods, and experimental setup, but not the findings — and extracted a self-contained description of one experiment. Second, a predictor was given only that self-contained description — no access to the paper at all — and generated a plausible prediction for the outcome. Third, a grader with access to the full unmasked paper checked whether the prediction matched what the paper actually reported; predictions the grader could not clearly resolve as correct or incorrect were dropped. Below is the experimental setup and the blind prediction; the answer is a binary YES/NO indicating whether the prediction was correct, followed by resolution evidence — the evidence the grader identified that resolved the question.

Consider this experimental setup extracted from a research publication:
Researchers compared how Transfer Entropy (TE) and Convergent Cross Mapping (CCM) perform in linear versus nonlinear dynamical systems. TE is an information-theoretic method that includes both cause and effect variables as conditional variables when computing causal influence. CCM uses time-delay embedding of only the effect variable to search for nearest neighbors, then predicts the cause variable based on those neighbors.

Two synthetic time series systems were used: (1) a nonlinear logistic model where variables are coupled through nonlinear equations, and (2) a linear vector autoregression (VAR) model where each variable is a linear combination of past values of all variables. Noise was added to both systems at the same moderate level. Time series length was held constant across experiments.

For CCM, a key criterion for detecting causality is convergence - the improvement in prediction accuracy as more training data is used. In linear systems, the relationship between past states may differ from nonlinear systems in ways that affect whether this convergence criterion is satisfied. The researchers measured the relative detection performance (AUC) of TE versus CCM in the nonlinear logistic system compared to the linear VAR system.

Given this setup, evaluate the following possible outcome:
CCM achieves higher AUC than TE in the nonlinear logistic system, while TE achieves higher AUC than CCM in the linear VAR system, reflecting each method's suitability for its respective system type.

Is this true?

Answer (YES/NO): YES